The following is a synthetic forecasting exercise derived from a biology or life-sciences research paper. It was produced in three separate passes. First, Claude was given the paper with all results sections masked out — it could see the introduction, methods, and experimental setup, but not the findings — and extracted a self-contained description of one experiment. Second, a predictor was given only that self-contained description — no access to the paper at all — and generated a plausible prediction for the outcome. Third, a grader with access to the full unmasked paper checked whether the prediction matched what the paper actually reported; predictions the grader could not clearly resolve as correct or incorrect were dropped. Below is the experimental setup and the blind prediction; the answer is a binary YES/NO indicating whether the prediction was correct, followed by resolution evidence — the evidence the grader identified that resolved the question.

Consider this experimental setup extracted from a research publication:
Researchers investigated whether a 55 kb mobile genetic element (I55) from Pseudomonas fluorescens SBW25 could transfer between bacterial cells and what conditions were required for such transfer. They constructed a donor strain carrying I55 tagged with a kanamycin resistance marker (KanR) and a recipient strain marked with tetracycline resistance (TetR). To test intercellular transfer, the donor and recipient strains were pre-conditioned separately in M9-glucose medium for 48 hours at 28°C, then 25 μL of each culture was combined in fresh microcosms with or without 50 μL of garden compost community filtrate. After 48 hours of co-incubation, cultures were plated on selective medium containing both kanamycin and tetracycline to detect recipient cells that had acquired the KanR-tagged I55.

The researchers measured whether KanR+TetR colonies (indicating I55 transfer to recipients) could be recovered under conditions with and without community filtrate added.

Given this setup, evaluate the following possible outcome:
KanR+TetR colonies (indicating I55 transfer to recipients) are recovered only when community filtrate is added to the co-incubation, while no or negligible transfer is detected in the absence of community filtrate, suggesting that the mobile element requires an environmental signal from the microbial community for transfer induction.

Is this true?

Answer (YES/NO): YES